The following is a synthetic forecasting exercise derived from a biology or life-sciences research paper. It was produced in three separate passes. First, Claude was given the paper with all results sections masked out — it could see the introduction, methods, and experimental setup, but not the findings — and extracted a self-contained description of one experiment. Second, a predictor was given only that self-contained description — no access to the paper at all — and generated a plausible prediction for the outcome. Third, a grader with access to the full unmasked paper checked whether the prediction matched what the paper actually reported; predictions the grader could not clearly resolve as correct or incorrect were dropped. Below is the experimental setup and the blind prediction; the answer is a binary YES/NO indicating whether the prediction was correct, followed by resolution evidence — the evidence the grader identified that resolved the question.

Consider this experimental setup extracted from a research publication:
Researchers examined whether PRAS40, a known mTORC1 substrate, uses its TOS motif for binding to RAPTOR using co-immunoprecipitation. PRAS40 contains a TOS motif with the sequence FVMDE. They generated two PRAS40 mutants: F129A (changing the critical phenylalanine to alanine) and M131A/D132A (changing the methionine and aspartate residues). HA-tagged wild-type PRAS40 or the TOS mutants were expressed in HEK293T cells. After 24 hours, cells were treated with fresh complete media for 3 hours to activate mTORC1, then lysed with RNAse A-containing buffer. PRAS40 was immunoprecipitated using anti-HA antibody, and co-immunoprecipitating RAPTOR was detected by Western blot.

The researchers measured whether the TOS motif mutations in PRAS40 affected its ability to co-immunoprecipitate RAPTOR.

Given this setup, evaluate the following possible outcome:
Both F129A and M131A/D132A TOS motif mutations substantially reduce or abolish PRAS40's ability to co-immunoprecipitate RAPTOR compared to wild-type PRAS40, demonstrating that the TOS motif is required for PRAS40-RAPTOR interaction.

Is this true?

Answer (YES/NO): YES